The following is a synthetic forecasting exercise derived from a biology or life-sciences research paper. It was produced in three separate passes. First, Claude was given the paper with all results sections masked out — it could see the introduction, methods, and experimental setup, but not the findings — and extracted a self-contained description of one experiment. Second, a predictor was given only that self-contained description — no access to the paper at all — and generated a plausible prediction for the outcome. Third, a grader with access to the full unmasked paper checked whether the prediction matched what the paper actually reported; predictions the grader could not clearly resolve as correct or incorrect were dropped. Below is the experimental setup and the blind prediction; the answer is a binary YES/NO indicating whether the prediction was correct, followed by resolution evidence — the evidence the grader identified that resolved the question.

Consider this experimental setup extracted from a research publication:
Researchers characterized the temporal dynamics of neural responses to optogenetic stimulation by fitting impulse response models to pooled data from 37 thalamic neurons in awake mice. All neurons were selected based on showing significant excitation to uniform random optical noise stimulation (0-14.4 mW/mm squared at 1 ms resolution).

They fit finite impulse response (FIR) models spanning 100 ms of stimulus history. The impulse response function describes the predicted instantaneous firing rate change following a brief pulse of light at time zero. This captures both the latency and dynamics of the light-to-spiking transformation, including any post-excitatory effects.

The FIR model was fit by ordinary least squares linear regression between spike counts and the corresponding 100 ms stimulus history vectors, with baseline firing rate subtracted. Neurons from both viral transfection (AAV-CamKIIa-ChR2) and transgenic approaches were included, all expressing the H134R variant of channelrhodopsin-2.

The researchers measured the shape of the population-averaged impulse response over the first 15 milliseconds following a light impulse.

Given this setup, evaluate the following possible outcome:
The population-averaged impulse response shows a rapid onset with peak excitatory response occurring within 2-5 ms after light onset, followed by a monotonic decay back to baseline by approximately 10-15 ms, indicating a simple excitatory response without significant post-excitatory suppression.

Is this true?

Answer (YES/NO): NO